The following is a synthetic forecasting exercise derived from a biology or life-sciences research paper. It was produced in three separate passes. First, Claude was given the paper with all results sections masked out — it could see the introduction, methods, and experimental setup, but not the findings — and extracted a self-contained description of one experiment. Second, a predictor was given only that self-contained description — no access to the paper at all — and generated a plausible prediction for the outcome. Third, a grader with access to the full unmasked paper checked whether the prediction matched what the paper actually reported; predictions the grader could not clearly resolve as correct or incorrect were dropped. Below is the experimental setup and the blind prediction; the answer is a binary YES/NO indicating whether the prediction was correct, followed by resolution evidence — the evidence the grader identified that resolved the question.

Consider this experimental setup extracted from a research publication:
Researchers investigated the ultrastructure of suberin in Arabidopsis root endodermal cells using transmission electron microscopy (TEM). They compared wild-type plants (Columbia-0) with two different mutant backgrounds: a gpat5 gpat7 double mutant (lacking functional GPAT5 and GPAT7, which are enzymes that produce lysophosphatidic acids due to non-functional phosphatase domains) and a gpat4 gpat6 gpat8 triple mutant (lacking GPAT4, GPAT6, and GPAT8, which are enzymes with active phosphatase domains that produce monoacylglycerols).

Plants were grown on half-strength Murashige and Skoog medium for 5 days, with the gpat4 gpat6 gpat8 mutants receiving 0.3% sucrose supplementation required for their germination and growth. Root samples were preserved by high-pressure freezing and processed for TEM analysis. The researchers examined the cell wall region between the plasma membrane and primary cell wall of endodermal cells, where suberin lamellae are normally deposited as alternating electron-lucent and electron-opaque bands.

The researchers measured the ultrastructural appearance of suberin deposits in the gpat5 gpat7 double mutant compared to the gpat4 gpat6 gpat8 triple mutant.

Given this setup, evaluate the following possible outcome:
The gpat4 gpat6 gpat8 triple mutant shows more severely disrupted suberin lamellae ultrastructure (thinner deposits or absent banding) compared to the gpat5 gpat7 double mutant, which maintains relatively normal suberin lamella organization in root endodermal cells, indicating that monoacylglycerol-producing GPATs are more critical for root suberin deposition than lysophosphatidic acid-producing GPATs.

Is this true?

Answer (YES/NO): NO